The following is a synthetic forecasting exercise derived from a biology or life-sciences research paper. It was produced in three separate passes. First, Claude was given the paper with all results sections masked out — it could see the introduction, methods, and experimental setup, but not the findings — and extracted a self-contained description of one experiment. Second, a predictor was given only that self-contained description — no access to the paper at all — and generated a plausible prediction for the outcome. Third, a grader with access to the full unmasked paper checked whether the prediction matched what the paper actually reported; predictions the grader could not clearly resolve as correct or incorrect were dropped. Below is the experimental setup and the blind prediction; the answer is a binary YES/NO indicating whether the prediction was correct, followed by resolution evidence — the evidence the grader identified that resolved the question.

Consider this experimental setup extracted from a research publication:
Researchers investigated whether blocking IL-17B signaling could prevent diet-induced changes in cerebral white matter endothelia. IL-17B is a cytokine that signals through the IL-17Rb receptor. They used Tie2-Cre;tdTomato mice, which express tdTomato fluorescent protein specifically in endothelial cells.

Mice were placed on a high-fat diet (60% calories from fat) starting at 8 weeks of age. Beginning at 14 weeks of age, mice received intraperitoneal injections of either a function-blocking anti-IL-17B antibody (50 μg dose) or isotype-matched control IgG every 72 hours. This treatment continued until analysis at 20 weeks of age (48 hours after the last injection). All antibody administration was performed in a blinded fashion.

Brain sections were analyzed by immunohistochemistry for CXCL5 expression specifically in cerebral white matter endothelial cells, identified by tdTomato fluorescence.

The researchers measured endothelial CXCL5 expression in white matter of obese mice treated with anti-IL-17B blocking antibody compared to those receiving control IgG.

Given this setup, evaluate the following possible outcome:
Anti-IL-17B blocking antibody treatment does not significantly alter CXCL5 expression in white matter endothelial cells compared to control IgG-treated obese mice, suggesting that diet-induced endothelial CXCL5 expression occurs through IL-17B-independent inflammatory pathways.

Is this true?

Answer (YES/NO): NO